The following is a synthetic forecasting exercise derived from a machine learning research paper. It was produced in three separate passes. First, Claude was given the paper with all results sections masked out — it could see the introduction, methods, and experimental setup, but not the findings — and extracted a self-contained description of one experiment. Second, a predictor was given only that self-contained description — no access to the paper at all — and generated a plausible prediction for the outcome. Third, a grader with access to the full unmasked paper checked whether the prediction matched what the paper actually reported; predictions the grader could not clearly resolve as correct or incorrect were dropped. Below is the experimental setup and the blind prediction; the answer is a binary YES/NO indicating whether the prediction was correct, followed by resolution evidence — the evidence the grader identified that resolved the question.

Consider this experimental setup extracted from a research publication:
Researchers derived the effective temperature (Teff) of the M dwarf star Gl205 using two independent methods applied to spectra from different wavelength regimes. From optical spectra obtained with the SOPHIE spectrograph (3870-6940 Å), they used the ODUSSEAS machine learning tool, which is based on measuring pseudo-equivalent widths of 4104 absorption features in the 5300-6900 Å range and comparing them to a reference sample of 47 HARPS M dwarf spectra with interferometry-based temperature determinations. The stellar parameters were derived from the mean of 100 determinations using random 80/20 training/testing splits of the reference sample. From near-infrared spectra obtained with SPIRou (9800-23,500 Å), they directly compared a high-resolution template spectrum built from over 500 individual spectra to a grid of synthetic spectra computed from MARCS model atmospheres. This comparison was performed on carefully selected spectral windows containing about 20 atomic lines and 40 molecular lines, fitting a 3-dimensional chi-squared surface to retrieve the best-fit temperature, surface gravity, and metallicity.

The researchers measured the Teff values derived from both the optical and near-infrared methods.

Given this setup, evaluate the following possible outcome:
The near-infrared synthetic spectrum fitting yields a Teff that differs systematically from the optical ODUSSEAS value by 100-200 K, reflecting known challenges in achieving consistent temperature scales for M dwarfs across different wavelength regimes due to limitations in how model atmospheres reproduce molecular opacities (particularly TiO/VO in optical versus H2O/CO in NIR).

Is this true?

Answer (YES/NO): NO